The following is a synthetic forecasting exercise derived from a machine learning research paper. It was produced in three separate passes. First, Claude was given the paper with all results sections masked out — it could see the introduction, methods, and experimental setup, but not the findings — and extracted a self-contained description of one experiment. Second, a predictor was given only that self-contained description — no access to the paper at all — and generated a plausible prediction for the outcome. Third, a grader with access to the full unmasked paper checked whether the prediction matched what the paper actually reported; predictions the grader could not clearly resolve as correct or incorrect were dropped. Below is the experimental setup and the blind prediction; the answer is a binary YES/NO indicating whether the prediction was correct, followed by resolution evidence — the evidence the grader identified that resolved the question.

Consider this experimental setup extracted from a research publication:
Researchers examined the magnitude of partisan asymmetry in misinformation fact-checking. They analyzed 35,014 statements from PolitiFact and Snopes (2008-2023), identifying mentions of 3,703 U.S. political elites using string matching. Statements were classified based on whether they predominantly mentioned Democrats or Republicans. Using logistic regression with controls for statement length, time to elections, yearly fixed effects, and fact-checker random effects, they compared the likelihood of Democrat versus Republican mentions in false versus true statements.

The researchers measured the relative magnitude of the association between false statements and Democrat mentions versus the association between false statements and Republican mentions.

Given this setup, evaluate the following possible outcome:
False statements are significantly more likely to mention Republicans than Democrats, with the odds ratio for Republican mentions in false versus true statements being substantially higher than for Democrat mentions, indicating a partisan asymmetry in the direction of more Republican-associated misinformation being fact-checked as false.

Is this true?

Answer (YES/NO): NO